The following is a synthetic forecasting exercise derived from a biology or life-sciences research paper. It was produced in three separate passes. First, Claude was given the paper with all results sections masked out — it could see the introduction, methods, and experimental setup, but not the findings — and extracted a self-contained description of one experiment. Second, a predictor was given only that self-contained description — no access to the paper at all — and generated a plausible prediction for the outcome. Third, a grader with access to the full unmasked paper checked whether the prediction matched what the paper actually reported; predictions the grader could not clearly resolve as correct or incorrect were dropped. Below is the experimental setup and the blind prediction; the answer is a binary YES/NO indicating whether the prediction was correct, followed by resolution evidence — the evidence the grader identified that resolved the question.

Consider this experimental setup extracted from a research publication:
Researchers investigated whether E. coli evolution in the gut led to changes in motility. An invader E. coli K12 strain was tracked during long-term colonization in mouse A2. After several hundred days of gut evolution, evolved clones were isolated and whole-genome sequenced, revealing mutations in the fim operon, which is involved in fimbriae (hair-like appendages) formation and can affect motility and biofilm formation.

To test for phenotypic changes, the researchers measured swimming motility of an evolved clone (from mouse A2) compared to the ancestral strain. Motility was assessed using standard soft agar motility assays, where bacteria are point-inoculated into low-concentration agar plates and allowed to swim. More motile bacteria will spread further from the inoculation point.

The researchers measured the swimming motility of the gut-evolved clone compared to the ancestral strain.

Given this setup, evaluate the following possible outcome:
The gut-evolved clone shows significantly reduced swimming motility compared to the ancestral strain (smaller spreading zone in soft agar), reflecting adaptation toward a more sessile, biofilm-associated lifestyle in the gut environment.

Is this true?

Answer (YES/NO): NO